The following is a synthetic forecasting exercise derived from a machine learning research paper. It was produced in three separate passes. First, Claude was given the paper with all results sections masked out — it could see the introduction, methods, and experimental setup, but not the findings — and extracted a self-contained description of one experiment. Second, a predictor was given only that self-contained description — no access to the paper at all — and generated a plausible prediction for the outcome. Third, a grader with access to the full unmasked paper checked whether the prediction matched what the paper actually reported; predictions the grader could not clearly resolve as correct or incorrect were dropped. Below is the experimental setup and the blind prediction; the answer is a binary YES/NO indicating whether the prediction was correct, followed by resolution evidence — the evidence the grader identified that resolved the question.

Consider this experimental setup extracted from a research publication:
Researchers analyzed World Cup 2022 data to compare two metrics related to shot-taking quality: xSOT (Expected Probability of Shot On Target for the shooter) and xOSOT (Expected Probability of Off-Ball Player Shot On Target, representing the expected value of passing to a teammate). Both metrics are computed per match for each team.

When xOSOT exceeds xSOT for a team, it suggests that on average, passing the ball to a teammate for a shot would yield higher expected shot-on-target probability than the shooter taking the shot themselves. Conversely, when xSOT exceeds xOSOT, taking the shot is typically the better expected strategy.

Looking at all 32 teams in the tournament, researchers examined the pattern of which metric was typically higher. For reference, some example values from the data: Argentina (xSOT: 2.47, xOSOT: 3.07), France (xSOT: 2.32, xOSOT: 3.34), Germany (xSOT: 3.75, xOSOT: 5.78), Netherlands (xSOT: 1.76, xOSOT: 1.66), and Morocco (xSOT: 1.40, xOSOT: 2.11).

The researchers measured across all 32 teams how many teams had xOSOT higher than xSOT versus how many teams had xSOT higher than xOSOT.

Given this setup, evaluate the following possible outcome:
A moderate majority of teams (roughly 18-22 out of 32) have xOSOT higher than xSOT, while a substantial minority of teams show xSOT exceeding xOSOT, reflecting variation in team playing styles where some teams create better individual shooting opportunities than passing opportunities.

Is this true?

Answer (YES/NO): NO